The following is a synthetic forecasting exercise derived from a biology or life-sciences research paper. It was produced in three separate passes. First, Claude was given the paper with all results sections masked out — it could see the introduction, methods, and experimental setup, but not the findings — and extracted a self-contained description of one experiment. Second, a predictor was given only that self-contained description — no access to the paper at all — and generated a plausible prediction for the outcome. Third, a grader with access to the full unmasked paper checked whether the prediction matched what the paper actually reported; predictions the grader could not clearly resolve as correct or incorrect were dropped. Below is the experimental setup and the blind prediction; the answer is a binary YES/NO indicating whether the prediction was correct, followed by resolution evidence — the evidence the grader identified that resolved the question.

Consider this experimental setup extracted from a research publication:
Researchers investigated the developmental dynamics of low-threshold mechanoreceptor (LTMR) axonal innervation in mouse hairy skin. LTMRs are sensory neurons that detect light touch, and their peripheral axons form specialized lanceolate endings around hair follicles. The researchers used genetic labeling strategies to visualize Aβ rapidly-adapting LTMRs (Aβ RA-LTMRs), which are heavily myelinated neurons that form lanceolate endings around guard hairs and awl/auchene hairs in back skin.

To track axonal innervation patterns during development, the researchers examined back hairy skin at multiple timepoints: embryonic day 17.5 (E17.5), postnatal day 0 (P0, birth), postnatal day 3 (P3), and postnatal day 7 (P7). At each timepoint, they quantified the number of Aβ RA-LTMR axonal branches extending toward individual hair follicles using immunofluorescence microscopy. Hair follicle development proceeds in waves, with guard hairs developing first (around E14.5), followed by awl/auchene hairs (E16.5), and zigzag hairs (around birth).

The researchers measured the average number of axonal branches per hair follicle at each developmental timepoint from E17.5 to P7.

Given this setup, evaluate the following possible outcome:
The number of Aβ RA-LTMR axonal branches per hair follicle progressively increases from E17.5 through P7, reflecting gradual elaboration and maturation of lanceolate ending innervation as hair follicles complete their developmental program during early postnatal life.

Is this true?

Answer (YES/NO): NO